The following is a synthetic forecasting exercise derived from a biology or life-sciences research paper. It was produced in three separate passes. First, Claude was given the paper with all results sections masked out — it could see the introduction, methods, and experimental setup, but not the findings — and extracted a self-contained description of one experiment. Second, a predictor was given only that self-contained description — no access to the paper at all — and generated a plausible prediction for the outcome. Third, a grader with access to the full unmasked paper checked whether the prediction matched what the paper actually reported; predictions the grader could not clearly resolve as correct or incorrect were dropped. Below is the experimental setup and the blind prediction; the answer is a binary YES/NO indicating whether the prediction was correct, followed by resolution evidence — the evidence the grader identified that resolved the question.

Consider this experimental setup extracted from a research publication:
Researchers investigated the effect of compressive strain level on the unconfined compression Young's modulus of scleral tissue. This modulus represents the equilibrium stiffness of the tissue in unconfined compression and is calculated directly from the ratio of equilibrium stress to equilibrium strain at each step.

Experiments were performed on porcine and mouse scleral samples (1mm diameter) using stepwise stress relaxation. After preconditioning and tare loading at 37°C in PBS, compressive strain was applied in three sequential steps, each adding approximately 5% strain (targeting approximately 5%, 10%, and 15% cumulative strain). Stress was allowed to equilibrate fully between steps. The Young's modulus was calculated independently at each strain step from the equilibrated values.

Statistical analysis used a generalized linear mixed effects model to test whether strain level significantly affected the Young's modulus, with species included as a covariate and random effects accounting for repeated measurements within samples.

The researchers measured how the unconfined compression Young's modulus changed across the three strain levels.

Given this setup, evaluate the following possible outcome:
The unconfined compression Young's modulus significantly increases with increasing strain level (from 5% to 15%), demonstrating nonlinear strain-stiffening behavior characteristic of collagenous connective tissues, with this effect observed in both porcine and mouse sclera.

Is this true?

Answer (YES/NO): NO